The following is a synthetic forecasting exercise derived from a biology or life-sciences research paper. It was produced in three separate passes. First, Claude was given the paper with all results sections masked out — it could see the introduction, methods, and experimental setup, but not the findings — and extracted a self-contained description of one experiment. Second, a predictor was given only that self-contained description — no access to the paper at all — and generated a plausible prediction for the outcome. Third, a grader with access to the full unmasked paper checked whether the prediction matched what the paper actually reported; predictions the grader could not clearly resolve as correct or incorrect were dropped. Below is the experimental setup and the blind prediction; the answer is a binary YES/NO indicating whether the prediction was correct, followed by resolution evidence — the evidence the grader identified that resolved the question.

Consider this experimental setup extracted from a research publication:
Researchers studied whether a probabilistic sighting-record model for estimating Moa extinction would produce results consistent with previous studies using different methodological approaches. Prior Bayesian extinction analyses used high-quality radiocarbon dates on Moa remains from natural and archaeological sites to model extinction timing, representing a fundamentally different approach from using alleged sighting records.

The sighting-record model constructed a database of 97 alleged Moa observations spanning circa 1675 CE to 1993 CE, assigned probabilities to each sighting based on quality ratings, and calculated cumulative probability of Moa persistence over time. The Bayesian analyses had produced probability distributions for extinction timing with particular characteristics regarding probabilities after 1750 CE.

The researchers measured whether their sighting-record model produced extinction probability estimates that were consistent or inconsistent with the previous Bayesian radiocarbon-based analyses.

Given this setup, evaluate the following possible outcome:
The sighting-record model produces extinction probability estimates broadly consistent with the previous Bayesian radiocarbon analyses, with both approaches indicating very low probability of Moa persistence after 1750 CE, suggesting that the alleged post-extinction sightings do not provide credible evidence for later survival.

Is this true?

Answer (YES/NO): YES